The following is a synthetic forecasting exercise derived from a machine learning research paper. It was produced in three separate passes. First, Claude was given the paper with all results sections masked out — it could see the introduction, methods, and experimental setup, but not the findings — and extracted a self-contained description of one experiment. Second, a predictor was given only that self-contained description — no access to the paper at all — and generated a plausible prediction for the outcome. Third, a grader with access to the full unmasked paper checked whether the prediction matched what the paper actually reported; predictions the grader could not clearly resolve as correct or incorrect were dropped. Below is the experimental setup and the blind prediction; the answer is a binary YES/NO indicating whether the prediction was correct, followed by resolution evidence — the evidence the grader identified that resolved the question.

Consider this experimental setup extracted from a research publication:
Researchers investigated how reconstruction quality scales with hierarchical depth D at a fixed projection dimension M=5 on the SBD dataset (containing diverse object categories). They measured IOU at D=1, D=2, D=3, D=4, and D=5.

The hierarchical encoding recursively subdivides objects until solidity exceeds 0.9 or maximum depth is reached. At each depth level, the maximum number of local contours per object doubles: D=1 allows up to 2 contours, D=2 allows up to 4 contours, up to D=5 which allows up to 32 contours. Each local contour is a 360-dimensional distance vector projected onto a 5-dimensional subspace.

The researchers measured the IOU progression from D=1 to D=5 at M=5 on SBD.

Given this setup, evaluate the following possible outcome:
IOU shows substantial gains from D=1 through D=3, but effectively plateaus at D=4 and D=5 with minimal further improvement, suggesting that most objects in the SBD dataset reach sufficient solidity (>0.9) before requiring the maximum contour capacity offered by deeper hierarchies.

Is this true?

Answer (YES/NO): NO